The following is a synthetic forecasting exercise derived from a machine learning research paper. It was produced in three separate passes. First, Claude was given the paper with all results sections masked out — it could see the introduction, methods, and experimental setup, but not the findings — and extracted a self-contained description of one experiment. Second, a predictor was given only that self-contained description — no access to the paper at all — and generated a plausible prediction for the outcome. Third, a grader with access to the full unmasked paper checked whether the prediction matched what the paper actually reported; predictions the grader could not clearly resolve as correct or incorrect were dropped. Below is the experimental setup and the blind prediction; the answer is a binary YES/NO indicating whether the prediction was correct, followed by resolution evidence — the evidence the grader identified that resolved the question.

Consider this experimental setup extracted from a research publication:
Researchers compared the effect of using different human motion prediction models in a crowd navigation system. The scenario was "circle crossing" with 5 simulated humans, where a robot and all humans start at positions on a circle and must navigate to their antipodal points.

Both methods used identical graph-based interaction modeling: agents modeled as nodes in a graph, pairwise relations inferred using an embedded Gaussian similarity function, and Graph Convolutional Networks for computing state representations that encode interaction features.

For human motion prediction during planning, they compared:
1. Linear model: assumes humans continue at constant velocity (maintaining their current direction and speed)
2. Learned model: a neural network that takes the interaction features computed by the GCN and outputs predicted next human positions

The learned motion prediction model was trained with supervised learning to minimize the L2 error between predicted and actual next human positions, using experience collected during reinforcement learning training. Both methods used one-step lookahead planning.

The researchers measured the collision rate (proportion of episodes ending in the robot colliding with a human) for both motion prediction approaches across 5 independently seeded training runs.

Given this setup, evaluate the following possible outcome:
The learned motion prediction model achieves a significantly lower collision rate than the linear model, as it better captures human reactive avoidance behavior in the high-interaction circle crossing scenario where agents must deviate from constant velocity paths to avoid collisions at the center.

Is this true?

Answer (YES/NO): NO